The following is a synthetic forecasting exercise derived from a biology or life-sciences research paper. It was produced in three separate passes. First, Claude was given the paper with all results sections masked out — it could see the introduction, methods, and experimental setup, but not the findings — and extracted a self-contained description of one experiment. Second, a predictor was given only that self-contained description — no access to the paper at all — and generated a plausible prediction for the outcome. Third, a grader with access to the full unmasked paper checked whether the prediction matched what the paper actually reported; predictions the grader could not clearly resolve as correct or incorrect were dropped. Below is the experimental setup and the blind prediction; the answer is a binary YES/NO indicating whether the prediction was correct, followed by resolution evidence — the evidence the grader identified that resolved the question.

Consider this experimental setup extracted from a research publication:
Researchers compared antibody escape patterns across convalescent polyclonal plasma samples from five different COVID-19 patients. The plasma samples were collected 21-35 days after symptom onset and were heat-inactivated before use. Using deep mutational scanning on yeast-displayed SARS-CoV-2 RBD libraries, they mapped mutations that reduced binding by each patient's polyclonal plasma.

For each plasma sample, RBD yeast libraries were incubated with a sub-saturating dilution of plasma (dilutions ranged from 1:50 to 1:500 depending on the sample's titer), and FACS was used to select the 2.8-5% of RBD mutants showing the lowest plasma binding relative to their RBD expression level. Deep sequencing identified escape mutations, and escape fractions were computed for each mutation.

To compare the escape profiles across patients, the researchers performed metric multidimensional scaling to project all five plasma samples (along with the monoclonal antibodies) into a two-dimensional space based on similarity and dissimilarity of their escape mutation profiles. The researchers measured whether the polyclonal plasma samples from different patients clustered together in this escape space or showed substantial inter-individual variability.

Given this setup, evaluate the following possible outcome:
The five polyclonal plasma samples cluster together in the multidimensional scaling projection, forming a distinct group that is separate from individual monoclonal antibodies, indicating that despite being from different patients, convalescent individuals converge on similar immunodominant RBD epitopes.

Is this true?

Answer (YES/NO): YES